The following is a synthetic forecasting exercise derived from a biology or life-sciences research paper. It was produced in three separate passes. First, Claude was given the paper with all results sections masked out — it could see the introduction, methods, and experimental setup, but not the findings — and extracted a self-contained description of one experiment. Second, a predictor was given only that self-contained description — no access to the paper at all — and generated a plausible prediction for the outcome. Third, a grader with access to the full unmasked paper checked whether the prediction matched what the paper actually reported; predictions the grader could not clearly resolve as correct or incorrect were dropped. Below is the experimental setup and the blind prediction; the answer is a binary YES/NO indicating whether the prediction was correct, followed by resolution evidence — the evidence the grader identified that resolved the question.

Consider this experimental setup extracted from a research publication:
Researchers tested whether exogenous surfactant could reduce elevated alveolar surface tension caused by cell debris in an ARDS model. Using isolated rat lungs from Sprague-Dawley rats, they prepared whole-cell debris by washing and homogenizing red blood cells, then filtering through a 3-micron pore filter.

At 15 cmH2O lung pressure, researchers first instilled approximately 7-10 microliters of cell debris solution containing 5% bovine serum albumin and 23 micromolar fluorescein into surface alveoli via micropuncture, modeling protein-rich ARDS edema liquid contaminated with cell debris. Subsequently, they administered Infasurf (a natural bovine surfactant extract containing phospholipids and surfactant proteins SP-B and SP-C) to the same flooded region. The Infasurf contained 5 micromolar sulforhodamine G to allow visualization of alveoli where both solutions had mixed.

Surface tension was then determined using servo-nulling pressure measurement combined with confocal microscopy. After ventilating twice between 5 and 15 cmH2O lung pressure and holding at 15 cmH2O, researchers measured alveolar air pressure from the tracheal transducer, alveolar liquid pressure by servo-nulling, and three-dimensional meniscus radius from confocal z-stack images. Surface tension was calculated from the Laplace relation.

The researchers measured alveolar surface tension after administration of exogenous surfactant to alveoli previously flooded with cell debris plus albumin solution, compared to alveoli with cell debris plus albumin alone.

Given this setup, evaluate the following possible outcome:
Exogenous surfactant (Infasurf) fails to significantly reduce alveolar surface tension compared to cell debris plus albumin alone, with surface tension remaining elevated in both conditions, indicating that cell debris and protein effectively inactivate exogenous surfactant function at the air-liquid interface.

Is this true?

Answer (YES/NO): YES